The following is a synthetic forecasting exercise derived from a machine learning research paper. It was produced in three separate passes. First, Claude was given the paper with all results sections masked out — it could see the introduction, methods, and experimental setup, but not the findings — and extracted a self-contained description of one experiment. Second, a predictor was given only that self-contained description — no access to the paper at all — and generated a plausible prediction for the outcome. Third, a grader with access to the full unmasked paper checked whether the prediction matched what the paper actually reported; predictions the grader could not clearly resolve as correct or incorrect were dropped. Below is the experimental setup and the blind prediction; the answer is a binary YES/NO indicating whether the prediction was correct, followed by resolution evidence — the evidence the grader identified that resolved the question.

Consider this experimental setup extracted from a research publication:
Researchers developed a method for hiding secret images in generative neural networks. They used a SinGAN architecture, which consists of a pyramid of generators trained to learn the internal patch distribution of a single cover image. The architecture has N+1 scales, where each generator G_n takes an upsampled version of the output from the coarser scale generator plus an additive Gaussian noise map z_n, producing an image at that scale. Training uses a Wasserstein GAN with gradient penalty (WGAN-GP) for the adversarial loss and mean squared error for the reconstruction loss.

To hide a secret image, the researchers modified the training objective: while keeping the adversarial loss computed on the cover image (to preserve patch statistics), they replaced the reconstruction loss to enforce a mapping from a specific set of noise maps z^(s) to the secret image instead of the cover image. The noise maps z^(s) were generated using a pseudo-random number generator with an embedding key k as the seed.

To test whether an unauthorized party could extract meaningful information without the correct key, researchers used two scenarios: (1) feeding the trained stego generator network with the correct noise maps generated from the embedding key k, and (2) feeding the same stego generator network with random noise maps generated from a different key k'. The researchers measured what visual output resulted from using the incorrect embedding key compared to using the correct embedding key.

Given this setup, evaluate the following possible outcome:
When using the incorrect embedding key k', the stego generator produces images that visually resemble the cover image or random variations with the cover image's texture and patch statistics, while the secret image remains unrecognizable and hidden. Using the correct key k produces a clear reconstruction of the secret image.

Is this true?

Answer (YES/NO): YES